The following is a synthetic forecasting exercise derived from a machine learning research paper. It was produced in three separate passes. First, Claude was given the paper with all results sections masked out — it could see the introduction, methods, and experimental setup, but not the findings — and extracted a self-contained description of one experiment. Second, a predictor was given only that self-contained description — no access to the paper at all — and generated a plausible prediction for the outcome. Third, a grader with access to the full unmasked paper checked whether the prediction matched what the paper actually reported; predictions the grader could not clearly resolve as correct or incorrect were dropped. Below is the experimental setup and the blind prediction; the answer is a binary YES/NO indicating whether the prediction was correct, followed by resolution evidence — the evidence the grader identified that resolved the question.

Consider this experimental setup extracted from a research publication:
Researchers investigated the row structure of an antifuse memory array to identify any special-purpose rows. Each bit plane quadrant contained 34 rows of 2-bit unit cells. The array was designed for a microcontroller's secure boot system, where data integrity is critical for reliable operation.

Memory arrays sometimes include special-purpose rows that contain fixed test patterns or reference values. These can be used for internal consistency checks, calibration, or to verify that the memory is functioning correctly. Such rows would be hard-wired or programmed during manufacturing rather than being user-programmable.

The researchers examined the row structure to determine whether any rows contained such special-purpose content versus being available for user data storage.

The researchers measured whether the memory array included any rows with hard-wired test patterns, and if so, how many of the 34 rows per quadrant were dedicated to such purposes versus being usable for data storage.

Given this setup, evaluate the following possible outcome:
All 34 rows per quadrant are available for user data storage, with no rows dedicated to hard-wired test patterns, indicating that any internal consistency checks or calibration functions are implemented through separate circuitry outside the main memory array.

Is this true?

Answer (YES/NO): NO